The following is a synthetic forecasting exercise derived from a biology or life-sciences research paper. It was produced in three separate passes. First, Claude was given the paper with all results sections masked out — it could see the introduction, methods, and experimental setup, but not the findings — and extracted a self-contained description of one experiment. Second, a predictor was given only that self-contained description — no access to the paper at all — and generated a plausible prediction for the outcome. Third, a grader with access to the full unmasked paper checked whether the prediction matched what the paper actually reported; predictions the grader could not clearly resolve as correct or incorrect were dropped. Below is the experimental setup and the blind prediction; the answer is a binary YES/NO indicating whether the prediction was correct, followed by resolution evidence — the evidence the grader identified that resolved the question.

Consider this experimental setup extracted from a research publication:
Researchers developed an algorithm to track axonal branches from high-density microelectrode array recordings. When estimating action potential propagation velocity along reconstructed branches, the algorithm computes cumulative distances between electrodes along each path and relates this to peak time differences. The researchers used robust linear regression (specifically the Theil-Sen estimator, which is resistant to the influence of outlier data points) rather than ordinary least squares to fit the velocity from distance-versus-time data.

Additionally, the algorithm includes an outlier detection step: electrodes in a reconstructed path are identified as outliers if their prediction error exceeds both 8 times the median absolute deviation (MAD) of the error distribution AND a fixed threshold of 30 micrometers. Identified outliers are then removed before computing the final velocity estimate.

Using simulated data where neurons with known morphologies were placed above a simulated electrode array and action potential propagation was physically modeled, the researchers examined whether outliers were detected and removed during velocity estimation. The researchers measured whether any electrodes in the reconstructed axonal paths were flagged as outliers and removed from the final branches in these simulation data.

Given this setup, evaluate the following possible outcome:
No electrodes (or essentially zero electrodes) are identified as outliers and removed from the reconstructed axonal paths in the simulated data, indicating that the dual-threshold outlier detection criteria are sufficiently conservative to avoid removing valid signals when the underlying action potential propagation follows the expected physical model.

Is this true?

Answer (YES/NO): NO